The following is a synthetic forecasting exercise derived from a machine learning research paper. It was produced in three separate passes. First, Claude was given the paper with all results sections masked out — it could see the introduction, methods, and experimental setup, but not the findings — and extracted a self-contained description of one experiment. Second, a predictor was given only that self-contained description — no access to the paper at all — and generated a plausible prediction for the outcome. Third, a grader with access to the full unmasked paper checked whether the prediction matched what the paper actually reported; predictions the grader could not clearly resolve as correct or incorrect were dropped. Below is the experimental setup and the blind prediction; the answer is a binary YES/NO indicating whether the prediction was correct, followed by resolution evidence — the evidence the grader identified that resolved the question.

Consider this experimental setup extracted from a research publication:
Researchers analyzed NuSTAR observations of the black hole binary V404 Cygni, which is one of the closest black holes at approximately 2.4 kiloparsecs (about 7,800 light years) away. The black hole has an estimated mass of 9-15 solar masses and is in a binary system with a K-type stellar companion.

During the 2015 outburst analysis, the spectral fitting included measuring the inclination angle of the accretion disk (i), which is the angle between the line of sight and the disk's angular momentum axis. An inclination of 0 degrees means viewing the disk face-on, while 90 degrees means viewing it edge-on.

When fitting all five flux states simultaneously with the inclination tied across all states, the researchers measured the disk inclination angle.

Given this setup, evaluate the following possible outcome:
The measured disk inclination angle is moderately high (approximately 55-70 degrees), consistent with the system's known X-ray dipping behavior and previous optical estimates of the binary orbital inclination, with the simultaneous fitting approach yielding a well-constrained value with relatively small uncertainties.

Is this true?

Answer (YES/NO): NO